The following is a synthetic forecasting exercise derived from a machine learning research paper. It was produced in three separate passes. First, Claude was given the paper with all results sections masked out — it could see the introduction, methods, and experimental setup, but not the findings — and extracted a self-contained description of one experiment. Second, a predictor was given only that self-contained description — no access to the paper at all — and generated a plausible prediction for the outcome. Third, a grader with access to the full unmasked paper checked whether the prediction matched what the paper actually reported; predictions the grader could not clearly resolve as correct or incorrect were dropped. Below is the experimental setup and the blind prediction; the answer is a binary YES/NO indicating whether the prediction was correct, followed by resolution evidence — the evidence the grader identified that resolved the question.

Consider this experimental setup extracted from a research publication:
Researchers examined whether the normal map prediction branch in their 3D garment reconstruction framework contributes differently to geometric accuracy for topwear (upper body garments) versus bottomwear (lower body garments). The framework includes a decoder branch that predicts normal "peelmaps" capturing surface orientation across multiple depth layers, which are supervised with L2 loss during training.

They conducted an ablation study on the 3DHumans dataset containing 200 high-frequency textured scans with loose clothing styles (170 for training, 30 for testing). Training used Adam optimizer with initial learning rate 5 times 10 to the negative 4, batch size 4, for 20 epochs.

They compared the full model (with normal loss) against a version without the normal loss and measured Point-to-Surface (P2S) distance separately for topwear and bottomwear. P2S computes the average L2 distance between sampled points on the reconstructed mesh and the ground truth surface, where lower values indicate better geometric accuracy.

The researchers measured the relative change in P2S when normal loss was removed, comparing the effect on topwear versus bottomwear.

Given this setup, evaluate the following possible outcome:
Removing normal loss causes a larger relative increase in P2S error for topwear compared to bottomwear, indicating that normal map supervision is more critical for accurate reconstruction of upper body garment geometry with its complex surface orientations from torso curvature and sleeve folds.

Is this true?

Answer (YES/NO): NO